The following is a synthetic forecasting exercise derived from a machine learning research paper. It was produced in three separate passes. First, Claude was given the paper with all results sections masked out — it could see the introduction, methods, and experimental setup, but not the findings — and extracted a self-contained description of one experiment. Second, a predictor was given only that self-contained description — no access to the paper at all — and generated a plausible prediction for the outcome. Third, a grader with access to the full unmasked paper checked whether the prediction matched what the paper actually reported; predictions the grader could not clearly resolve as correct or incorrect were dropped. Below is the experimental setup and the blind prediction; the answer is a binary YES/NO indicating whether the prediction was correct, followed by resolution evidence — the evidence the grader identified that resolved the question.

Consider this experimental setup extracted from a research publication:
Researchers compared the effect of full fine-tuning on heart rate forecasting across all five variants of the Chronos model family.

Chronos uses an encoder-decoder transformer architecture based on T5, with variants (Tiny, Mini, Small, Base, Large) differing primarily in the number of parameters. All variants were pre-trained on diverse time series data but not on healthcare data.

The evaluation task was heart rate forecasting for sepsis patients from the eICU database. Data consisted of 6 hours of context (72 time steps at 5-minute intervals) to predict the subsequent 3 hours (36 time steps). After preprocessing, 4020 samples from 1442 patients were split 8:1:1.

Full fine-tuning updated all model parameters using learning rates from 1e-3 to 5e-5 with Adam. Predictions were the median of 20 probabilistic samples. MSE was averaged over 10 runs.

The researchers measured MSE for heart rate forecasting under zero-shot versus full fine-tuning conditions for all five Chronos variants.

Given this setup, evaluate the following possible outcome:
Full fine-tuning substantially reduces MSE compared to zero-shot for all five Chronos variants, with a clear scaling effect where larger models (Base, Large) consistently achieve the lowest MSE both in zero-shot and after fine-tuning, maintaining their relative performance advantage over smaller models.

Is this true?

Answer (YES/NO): NO